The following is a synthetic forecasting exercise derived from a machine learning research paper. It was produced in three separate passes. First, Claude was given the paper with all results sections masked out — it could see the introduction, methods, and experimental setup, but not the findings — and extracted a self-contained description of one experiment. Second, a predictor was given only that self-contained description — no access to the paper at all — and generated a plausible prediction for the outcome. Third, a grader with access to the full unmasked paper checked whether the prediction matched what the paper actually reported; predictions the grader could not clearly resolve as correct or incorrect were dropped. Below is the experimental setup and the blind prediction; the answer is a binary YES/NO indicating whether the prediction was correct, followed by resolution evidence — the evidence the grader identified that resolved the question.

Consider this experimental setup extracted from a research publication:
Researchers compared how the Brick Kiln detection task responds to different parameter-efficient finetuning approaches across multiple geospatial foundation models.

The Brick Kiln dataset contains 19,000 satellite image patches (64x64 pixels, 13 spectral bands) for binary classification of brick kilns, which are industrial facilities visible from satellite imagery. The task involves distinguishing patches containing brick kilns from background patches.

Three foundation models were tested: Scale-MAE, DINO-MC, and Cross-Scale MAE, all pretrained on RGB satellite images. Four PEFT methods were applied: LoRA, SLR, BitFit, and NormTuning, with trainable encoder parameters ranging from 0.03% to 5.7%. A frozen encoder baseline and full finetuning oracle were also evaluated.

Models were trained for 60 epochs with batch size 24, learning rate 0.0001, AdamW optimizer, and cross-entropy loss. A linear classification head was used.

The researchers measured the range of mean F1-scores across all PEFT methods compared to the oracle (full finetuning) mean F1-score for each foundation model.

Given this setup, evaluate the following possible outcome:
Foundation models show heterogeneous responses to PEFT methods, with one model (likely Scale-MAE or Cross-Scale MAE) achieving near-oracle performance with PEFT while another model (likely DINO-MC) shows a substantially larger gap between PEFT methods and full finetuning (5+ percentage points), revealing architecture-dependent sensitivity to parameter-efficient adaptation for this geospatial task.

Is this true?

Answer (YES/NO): NO